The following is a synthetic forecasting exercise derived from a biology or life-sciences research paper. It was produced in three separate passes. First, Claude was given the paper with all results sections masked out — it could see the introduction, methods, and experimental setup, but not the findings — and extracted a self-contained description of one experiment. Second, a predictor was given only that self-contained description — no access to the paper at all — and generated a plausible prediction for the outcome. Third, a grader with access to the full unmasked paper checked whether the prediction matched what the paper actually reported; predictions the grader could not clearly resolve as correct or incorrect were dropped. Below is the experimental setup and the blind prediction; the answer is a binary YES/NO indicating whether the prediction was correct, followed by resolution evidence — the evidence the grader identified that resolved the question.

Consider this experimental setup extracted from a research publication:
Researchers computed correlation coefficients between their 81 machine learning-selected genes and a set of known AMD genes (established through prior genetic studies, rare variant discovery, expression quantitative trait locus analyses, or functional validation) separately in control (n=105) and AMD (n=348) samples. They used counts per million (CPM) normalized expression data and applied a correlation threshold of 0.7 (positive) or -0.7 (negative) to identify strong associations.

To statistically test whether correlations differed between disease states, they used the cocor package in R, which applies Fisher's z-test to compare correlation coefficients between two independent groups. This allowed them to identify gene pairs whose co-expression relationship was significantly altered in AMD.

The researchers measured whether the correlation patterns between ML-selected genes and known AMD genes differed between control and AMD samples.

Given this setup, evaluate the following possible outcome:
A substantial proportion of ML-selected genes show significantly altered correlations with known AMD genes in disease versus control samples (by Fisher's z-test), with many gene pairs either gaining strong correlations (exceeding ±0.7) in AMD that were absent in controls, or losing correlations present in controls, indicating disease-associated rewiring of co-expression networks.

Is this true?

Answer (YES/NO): YES